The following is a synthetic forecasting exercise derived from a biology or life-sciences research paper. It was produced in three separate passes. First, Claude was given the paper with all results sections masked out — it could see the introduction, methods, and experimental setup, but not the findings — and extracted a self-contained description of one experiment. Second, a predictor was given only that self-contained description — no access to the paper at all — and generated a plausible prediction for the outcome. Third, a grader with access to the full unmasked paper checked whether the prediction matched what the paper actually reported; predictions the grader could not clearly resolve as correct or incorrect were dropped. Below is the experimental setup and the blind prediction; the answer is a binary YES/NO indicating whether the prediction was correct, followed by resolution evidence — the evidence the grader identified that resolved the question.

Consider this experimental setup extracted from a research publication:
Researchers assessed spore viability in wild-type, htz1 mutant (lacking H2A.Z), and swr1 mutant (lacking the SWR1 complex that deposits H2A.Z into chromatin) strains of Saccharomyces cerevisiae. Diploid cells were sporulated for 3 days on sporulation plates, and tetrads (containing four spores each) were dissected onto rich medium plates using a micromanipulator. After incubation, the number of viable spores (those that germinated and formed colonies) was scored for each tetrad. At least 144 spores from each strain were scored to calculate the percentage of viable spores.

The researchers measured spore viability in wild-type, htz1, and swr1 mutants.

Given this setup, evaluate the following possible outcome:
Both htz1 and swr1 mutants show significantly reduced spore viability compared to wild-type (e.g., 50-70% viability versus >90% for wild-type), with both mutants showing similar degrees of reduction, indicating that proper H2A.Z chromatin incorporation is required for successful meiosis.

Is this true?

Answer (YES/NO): NO